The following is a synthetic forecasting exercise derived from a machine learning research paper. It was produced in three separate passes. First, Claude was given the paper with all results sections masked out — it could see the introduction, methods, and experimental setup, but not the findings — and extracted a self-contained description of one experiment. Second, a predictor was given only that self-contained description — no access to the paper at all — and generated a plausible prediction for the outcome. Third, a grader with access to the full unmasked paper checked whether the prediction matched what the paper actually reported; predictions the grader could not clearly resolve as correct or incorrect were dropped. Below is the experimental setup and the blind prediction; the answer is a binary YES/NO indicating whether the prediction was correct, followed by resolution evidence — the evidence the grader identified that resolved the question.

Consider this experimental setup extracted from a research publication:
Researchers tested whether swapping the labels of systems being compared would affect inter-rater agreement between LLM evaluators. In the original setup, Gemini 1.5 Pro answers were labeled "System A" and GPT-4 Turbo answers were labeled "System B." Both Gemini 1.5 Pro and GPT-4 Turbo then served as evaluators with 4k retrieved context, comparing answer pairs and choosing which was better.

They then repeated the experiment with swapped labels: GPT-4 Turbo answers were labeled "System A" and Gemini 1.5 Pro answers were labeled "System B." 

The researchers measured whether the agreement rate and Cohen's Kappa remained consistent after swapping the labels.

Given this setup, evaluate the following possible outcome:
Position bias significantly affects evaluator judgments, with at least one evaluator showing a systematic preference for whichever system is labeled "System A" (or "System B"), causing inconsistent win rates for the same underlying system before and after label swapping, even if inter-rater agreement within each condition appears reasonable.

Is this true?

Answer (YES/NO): NO